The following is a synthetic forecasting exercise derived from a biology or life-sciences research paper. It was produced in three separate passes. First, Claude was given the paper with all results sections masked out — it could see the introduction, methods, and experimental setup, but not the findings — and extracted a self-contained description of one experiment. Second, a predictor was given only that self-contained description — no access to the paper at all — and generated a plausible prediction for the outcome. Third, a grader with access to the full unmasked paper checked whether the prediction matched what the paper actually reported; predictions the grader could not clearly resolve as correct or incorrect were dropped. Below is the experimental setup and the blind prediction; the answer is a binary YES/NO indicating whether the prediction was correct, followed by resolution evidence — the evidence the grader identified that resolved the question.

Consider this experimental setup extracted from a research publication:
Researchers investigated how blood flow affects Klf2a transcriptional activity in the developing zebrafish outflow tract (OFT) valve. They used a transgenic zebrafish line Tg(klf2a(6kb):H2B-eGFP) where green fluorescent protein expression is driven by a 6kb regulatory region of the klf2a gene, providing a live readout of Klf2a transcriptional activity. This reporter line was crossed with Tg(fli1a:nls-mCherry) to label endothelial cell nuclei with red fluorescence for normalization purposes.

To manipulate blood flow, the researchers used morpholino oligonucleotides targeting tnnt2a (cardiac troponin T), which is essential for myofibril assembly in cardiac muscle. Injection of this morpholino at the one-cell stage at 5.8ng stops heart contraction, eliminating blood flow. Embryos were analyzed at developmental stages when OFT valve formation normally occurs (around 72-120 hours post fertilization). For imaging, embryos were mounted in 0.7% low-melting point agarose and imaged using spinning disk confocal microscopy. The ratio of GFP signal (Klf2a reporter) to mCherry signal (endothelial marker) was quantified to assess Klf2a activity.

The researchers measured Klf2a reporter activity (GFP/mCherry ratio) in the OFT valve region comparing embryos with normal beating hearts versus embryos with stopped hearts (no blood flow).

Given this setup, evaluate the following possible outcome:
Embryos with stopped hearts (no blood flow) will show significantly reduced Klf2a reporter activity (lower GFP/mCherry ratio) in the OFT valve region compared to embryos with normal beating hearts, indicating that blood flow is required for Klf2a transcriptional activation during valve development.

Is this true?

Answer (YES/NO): YES